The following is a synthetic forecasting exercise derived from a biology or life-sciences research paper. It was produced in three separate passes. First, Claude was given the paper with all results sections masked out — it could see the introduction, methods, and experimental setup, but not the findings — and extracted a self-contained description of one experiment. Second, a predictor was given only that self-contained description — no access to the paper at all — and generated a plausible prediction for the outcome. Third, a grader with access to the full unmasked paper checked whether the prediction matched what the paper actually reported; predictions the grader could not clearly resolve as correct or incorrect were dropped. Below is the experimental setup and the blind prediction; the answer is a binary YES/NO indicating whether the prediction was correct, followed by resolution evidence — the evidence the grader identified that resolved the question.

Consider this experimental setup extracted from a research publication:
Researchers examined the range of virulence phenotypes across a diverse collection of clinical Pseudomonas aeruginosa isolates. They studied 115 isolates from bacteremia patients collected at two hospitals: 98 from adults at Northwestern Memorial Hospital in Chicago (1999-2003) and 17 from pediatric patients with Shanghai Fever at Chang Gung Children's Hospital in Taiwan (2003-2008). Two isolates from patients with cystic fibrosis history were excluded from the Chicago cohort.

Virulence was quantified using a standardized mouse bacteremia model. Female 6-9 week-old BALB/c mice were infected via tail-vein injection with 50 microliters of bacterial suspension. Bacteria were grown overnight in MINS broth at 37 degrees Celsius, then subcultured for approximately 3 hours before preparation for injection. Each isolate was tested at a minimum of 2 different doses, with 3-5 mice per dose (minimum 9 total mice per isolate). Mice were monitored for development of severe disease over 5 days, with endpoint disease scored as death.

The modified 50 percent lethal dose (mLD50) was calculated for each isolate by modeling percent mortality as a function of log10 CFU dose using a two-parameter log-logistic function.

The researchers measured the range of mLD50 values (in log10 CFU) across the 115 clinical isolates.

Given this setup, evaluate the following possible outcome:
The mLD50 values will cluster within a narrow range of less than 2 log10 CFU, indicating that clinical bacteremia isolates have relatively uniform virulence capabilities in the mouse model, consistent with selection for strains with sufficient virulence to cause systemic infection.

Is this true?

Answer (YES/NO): NO